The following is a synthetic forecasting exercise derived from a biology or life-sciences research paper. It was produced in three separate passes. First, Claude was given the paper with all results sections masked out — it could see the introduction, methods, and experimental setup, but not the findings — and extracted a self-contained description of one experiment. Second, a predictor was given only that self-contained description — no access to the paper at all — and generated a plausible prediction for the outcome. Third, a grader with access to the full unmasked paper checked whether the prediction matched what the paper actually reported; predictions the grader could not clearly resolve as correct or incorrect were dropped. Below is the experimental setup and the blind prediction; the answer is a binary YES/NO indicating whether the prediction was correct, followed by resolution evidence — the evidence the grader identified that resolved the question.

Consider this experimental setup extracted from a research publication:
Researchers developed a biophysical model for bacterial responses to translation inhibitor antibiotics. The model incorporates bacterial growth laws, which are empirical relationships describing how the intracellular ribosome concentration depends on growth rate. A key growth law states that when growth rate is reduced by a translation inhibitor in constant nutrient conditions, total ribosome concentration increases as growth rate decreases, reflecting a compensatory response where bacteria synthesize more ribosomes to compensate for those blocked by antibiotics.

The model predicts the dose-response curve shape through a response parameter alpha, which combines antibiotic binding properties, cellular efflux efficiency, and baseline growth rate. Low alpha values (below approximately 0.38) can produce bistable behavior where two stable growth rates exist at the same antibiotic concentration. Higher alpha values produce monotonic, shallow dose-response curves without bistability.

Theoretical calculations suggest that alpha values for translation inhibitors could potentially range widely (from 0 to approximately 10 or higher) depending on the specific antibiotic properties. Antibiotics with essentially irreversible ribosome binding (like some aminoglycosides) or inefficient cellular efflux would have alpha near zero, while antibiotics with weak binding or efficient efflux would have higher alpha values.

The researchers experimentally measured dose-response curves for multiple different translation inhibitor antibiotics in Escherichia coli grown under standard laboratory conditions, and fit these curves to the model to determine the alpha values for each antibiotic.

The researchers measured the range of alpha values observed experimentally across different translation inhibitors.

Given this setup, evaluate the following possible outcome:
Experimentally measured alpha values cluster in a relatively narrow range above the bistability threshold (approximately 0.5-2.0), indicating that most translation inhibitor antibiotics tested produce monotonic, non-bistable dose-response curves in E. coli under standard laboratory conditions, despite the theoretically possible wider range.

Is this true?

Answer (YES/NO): NO